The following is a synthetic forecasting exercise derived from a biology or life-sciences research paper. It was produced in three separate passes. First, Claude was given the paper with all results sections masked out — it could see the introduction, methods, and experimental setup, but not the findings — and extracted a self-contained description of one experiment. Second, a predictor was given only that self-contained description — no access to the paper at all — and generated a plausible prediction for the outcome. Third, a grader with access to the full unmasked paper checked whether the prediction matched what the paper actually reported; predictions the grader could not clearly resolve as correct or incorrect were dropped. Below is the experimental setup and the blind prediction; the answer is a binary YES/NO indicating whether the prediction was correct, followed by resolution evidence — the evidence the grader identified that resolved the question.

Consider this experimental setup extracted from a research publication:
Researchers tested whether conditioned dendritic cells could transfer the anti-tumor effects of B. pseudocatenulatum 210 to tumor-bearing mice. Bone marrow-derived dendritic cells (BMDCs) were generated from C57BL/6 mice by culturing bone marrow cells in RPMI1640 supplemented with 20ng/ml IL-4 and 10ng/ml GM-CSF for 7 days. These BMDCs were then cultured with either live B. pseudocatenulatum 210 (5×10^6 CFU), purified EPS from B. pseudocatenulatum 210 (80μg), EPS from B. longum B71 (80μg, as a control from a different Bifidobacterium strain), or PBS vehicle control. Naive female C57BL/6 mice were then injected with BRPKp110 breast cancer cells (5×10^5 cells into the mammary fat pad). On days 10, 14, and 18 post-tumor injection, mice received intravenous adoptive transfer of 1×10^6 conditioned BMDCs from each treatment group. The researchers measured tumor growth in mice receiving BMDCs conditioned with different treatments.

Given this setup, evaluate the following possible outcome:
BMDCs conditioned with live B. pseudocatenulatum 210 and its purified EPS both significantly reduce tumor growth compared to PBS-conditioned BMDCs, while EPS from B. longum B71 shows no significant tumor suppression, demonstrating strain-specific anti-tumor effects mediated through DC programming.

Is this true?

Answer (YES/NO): YES